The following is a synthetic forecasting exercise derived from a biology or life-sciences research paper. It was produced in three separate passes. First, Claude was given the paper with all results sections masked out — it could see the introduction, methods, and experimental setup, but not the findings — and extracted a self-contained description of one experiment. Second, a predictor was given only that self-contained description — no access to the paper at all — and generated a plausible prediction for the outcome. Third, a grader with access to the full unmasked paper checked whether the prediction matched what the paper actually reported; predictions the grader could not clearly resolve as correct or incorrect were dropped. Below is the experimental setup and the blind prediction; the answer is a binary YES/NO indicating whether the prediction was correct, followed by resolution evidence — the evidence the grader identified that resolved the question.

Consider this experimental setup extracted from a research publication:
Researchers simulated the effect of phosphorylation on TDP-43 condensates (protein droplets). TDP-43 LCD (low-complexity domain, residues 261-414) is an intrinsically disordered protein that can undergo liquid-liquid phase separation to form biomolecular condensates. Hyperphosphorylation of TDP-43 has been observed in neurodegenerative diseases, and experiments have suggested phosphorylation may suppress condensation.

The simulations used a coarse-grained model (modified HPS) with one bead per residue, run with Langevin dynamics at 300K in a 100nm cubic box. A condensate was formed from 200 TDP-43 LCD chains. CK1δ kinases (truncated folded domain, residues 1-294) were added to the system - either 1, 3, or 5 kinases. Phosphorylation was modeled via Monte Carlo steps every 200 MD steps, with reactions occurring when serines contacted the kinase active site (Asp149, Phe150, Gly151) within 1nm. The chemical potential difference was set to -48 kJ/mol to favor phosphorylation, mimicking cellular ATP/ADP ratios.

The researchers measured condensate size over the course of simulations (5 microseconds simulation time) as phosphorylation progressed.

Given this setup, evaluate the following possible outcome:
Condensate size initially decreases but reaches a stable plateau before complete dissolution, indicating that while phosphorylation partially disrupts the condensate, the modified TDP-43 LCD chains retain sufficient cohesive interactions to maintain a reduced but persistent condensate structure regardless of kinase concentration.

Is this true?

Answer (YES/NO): NO